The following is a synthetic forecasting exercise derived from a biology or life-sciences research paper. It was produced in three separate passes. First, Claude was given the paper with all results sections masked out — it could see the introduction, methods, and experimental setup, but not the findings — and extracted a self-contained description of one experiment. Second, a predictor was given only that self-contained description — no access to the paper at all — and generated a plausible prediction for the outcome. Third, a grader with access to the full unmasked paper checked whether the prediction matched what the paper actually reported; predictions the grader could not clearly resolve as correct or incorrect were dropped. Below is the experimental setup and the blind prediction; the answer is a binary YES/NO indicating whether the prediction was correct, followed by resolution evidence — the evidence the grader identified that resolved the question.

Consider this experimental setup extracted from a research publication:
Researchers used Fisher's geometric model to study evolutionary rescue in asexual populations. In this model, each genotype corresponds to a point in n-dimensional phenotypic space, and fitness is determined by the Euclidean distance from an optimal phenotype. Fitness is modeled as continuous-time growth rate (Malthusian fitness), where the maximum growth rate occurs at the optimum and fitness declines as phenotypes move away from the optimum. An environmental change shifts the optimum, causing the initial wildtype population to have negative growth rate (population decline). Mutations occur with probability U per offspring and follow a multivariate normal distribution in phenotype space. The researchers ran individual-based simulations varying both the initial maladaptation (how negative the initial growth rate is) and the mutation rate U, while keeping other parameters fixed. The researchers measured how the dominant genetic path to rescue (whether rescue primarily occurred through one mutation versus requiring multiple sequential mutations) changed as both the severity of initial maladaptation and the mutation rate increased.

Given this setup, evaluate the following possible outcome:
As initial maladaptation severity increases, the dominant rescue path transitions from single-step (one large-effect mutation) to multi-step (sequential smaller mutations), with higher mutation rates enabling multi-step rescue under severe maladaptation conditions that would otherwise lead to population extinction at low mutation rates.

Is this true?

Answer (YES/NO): YES